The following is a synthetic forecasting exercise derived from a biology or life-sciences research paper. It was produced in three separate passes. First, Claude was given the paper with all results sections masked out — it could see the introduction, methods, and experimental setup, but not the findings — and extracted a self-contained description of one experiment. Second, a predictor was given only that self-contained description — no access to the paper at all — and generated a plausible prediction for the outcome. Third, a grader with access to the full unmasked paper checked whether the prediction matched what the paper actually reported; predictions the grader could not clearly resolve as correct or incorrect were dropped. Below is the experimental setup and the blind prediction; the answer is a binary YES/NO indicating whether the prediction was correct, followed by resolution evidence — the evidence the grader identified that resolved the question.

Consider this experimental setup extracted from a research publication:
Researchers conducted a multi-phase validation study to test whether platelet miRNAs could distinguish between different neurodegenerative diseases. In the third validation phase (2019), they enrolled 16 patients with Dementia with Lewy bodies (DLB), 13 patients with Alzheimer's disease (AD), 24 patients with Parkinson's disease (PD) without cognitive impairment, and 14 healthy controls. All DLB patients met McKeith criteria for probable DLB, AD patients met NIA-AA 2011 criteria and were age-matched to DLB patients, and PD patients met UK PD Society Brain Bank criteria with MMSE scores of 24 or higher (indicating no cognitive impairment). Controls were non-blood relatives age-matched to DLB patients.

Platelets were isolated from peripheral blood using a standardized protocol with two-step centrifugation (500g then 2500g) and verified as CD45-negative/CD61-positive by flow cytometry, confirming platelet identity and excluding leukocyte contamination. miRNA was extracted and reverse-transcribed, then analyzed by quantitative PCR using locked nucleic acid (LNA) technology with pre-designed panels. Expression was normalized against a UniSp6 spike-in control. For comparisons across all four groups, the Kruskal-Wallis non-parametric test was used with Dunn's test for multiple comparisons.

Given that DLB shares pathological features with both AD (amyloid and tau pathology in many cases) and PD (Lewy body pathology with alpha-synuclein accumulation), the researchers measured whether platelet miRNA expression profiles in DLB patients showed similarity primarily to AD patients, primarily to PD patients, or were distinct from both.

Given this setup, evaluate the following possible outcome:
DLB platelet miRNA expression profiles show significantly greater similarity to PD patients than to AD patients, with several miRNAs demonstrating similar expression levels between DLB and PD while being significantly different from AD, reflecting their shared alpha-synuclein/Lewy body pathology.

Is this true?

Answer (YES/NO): NO